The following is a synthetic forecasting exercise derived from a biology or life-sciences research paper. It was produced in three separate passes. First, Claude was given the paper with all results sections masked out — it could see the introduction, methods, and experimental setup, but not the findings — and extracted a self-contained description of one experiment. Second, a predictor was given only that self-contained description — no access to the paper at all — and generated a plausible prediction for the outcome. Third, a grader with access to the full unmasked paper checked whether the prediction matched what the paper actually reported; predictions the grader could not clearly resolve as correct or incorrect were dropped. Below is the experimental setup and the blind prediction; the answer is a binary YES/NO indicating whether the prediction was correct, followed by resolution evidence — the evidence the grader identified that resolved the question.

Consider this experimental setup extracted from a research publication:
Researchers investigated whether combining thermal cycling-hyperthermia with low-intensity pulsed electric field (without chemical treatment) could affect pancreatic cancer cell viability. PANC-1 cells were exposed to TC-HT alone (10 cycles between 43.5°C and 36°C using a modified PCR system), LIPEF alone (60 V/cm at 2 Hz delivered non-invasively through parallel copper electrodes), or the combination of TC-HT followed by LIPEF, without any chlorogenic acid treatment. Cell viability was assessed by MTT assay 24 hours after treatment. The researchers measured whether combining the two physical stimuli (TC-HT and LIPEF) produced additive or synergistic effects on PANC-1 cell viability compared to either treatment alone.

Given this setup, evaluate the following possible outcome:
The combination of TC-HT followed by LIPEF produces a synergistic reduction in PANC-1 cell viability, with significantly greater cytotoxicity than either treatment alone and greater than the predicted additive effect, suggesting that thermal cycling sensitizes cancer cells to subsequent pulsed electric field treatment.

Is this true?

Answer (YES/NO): NO